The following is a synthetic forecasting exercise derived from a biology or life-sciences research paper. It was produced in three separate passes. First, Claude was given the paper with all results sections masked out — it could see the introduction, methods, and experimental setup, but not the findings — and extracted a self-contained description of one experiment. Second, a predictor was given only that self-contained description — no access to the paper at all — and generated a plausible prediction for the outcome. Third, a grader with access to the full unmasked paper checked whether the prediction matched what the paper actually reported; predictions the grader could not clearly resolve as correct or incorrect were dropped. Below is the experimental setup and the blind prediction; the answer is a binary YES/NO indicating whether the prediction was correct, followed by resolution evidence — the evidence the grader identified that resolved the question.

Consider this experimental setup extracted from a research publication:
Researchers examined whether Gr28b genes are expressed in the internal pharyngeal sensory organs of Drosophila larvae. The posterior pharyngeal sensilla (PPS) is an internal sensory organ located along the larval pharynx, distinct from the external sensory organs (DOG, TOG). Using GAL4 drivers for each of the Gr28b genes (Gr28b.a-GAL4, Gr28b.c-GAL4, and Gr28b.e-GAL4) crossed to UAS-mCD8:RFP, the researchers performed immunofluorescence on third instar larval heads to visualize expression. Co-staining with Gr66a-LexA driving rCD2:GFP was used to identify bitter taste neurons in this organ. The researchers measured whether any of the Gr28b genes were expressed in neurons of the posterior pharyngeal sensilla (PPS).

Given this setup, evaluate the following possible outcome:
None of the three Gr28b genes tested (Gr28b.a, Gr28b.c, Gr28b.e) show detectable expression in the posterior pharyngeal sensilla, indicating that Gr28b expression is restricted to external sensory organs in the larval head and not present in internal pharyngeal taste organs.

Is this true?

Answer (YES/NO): NO